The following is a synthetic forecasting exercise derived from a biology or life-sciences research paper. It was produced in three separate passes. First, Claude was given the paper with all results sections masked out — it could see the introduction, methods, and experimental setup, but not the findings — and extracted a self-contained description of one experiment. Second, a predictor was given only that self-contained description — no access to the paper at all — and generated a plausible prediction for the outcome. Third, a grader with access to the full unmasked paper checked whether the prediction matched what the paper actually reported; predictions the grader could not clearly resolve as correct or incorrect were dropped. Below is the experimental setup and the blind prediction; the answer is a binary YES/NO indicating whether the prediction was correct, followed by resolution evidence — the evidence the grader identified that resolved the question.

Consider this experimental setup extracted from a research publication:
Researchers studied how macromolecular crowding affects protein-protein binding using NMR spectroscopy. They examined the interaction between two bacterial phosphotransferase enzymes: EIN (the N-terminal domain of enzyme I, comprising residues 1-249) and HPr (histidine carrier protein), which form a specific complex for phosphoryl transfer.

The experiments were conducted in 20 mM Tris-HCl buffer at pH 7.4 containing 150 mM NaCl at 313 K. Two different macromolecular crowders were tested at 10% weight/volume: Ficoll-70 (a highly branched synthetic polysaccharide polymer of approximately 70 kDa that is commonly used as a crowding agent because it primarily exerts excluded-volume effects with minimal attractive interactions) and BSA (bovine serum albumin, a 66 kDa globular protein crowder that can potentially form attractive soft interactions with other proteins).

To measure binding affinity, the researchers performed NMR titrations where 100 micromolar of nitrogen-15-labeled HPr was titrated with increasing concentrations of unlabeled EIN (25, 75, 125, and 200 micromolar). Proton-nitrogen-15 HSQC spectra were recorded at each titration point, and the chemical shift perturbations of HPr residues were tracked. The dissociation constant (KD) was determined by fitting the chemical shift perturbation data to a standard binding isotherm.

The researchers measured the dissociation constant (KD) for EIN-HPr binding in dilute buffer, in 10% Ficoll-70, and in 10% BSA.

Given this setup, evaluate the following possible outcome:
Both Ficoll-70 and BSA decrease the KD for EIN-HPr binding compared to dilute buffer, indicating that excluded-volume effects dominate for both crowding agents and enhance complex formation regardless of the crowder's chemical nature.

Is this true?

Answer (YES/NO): NO